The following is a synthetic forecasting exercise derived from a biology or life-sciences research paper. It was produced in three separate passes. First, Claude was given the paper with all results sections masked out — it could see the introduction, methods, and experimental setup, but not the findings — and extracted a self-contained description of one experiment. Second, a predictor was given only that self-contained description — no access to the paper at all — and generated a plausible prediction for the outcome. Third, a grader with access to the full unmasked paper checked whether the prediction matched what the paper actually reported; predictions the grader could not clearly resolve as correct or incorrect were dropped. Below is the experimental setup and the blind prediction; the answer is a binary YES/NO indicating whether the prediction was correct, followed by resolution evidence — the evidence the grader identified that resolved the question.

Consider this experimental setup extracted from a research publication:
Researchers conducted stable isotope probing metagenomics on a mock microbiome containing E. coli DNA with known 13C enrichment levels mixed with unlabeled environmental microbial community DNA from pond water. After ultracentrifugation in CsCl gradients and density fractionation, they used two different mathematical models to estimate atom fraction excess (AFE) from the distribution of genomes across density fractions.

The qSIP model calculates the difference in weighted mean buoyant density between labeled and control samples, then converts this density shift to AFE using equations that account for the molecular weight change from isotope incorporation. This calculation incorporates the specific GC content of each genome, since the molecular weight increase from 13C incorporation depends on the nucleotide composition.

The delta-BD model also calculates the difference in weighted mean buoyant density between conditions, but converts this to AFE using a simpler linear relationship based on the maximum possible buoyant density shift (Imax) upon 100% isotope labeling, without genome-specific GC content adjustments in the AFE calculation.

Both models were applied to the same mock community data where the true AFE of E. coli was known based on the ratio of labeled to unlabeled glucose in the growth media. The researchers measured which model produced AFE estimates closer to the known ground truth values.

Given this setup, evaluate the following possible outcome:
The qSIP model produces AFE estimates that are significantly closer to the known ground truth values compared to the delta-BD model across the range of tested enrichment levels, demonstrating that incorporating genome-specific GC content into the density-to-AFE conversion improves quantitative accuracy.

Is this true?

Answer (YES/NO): YES